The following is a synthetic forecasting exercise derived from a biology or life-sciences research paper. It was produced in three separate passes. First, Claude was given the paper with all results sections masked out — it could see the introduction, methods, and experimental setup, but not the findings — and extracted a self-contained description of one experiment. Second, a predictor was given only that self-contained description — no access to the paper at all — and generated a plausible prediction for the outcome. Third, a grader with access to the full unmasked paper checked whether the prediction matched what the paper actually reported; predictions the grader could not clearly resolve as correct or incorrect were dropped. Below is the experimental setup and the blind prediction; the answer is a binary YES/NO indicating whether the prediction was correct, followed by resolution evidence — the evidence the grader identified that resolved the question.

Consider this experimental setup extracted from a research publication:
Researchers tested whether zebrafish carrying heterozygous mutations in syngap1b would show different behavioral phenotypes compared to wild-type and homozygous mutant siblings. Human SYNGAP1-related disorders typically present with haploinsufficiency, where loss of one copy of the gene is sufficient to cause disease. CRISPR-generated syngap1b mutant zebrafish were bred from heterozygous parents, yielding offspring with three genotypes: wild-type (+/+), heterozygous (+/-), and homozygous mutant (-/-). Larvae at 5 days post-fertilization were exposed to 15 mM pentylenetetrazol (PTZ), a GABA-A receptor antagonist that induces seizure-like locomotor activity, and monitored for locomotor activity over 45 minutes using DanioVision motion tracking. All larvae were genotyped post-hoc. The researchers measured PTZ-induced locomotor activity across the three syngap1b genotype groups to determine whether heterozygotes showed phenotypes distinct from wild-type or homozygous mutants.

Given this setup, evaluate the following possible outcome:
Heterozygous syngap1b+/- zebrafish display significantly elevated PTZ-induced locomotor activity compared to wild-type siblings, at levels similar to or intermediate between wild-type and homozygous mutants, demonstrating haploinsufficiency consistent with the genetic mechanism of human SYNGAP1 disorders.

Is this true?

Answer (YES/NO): NO